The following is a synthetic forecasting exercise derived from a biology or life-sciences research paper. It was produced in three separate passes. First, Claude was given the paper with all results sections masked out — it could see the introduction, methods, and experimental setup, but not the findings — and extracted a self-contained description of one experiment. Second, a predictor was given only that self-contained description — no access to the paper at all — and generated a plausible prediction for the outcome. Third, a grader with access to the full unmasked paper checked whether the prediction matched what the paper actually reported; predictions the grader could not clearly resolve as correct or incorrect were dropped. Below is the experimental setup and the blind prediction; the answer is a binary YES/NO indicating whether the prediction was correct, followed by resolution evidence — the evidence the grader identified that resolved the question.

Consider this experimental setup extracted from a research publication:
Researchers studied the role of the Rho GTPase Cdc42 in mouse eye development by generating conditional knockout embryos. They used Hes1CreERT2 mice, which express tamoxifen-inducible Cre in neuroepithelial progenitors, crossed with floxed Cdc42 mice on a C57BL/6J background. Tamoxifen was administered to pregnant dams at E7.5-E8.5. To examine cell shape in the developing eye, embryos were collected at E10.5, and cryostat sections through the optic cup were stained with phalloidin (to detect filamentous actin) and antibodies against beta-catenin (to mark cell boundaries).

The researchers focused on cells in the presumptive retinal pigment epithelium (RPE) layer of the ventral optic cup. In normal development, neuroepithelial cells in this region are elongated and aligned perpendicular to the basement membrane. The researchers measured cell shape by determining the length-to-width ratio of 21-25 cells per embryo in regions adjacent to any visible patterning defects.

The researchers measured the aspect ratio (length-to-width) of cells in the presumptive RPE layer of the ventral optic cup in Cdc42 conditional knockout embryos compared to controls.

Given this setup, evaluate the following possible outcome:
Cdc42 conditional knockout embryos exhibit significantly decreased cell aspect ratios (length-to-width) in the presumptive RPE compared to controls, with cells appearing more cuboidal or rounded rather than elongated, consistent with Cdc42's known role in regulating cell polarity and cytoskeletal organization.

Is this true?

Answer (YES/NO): YES